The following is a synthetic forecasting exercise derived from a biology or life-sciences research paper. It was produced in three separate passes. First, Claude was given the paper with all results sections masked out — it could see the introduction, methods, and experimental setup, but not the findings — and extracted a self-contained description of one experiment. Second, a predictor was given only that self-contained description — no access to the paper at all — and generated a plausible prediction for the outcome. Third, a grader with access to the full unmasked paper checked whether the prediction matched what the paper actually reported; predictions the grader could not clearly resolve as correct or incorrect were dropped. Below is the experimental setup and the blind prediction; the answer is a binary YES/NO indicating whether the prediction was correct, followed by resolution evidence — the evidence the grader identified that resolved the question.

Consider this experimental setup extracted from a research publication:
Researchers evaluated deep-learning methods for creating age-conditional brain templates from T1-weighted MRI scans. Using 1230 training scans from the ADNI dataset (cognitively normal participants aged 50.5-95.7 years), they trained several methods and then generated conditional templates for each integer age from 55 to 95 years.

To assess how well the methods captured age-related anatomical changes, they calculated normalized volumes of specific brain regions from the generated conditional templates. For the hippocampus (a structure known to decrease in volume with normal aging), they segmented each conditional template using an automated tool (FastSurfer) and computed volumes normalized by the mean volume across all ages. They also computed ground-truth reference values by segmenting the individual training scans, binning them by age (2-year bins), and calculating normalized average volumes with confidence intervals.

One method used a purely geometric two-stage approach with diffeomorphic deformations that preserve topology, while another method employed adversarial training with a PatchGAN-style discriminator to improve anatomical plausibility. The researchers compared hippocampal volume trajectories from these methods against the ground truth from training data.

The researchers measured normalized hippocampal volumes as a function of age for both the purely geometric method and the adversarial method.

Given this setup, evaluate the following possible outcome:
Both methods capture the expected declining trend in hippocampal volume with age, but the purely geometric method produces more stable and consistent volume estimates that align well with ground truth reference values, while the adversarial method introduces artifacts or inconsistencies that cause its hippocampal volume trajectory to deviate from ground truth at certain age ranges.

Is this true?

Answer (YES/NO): NO